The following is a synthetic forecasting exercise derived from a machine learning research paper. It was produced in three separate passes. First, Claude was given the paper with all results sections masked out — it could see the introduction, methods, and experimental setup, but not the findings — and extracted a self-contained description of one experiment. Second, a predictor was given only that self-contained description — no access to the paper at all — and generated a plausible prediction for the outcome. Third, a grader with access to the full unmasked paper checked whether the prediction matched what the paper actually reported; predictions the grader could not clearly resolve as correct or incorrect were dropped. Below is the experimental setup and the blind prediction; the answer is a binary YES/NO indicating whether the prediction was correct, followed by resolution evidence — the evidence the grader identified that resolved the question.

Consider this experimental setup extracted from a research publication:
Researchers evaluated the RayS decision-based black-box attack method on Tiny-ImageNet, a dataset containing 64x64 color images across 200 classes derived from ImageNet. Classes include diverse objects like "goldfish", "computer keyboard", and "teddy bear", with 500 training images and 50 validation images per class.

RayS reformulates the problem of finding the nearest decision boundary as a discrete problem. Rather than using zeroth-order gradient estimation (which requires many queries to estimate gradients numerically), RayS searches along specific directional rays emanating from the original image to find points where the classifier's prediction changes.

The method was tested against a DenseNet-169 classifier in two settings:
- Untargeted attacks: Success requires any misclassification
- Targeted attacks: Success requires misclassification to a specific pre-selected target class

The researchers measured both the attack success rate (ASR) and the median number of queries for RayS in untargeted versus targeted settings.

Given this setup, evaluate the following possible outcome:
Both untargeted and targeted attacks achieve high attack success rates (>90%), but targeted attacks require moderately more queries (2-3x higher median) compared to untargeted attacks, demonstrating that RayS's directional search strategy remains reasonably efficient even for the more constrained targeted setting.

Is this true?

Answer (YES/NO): NO